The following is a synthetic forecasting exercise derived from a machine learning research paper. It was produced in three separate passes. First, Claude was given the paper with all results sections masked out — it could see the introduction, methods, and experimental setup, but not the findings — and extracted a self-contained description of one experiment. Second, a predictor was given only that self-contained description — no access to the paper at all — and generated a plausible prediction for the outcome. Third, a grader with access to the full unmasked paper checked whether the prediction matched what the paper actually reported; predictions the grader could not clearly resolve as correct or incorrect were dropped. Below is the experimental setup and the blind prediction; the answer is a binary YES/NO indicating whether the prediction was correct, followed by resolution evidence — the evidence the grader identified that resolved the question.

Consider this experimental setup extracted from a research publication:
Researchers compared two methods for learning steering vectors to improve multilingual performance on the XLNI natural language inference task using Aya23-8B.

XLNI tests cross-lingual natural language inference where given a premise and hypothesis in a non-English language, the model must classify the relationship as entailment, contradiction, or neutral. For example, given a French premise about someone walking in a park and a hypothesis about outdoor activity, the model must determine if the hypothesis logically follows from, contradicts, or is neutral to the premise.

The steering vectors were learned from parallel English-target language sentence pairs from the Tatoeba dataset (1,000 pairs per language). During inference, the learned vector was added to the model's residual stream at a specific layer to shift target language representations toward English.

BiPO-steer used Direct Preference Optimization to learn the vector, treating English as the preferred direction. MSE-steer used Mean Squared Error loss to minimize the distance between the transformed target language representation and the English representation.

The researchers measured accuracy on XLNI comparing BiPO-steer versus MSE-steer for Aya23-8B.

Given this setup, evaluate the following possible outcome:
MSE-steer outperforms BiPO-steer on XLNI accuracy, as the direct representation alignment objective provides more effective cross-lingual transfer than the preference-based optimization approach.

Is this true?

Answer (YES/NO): NO